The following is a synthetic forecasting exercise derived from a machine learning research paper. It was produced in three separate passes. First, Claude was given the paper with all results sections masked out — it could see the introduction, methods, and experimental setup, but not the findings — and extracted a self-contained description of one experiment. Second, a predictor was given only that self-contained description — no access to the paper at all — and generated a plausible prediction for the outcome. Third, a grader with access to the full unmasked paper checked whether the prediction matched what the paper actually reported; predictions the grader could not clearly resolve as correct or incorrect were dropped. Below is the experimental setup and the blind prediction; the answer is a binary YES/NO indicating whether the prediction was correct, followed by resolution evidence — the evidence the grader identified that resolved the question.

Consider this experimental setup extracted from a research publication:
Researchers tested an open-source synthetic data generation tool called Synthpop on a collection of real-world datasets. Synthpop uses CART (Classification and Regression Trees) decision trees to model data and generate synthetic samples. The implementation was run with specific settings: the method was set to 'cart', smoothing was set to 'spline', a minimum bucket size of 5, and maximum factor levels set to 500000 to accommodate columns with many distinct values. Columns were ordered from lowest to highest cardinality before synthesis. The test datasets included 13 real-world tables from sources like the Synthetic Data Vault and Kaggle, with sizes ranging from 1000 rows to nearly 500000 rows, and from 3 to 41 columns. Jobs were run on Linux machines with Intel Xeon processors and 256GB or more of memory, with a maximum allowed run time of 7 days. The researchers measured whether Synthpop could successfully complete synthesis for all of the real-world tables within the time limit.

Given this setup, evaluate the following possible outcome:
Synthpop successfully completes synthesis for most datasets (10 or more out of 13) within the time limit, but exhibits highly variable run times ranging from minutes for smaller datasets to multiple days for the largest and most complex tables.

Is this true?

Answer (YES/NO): NO